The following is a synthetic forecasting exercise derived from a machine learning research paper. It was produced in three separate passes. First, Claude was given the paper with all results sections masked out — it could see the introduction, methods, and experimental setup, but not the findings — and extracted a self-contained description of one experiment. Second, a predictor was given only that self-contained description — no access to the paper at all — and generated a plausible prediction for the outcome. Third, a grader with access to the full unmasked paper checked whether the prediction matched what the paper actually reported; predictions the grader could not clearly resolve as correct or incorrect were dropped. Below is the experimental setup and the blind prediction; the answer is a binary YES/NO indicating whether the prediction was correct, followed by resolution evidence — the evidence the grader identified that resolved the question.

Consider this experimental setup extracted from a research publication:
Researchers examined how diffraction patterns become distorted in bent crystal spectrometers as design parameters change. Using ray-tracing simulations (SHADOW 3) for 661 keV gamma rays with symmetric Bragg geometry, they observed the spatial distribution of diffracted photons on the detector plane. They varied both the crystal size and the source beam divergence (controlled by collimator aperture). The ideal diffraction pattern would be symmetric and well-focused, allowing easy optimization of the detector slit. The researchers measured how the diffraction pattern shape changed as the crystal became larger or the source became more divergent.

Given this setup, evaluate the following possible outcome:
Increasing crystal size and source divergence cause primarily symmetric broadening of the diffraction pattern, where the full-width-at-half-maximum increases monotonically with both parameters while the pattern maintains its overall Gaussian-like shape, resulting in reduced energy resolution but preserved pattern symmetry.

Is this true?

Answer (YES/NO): NO